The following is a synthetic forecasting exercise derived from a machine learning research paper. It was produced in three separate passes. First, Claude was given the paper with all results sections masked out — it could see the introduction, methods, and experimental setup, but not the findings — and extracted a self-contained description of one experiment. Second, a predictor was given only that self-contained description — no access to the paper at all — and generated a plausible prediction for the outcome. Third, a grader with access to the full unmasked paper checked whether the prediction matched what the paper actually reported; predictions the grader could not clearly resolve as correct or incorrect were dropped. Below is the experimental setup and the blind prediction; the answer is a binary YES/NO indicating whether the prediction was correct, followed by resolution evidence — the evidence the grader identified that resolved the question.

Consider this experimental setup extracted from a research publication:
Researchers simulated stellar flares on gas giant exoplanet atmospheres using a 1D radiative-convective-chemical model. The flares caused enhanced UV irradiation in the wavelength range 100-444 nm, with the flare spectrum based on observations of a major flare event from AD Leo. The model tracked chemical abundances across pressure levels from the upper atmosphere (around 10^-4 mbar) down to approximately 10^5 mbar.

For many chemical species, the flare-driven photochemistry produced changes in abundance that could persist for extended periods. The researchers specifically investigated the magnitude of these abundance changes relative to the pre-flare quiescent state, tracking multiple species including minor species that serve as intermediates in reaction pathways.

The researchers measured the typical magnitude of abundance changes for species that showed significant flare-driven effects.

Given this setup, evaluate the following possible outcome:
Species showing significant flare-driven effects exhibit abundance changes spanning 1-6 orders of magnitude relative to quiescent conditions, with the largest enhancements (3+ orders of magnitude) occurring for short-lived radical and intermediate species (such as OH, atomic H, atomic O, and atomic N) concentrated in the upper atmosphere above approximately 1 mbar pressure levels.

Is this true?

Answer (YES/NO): NO